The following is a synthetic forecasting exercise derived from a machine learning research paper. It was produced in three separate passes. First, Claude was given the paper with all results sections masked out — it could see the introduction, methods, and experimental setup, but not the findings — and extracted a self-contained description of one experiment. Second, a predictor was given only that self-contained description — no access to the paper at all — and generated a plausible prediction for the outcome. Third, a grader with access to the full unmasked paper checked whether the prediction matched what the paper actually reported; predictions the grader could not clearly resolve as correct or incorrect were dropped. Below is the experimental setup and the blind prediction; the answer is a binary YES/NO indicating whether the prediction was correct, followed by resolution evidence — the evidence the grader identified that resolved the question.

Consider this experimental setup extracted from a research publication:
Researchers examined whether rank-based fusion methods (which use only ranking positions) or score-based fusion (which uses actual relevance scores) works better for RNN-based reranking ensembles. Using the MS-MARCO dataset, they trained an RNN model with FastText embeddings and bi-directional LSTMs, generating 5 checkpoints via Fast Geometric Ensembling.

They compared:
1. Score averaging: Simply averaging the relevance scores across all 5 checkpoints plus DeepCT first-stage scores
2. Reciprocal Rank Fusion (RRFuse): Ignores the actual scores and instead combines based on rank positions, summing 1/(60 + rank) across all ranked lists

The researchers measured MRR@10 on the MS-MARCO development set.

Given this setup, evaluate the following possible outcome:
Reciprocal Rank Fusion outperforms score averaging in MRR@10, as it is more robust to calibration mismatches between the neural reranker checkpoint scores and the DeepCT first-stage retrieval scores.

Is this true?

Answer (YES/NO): NO